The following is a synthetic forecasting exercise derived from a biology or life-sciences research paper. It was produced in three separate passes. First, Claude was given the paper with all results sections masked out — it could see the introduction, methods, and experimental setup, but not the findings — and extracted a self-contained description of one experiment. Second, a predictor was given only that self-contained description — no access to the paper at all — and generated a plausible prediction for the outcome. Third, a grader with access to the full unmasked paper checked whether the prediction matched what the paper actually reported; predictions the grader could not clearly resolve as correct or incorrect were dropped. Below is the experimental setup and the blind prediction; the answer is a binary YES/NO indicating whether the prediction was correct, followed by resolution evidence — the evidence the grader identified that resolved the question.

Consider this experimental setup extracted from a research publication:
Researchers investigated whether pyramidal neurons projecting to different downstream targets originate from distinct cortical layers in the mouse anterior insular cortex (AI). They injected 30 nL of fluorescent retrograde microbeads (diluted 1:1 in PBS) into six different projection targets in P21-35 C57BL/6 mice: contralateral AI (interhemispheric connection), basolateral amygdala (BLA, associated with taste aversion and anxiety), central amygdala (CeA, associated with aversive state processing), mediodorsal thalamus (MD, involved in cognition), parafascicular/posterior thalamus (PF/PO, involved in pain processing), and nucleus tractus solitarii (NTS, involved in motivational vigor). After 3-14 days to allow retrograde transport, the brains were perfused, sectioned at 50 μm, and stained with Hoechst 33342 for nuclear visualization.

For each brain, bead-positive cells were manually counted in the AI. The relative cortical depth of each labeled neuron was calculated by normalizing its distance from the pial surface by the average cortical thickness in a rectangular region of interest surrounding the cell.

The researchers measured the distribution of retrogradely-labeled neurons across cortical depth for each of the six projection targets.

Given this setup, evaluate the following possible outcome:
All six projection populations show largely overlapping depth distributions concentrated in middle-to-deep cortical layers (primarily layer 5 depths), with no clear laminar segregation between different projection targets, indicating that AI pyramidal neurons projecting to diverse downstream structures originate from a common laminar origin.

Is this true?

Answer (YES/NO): NO